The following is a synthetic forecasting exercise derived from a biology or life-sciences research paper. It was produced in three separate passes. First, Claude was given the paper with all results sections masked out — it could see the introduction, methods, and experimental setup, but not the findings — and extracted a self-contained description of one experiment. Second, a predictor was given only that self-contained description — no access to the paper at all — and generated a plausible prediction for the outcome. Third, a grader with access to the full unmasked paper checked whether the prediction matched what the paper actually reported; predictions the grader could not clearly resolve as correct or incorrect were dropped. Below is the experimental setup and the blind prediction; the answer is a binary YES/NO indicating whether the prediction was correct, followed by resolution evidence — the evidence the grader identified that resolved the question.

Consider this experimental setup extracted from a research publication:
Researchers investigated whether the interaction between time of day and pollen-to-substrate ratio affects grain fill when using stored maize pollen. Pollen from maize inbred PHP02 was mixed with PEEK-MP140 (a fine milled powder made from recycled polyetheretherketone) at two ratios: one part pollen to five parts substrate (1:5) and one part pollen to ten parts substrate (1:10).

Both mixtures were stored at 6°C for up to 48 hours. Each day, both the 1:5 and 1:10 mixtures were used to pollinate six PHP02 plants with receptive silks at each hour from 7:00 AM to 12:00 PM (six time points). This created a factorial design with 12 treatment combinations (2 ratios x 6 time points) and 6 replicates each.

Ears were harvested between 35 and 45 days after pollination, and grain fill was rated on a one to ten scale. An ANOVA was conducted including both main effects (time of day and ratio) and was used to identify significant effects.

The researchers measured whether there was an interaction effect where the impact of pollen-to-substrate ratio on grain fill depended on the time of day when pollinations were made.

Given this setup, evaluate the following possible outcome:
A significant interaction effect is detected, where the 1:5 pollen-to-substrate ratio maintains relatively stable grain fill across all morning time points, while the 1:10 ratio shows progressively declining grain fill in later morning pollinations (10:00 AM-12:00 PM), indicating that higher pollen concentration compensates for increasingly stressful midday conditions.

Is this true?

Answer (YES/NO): NO